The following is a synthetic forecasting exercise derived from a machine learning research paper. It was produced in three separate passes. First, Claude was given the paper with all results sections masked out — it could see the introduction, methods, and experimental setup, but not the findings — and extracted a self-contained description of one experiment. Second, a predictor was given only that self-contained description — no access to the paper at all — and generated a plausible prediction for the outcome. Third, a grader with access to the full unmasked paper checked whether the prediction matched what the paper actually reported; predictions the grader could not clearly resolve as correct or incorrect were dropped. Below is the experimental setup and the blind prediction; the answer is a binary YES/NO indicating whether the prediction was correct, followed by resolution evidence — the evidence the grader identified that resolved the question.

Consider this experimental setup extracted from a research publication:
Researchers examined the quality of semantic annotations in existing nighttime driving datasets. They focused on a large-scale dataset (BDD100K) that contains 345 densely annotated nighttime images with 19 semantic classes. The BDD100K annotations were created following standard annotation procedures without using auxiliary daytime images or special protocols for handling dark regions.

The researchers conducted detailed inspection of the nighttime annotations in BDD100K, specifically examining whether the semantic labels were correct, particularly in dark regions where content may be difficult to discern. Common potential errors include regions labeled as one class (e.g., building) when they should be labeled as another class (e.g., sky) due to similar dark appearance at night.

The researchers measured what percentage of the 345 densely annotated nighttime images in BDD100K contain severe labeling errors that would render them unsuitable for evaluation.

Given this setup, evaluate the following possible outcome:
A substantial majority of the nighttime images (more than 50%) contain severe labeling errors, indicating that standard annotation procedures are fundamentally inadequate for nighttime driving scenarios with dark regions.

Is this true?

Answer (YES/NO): YES